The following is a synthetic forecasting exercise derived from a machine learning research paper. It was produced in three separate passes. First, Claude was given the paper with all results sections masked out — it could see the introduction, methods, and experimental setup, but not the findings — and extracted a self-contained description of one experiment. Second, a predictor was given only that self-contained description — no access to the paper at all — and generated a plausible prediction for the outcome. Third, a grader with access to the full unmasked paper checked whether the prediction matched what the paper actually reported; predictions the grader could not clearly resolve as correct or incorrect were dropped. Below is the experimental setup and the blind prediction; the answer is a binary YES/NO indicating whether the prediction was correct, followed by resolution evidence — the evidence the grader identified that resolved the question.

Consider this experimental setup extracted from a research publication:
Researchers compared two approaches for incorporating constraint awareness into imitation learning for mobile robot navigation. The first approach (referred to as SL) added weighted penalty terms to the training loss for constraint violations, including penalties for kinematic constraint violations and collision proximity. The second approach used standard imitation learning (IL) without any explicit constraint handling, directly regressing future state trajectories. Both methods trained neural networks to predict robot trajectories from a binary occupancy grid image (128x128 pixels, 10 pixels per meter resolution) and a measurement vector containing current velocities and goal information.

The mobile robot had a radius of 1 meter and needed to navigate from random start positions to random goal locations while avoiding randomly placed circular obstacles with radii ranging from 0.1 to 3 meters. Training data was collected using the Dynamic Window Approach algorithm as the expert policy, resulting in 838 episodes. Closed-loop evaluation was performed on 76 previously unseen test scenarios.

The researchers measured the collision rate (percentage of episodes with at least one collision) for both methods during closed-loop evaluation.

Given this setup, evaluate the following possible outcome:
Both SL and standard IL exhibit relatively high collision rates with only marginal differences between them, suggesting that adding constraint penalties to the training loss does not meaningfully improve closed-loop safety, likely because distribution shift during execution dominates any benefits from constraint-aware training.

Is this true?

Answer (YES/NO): NO